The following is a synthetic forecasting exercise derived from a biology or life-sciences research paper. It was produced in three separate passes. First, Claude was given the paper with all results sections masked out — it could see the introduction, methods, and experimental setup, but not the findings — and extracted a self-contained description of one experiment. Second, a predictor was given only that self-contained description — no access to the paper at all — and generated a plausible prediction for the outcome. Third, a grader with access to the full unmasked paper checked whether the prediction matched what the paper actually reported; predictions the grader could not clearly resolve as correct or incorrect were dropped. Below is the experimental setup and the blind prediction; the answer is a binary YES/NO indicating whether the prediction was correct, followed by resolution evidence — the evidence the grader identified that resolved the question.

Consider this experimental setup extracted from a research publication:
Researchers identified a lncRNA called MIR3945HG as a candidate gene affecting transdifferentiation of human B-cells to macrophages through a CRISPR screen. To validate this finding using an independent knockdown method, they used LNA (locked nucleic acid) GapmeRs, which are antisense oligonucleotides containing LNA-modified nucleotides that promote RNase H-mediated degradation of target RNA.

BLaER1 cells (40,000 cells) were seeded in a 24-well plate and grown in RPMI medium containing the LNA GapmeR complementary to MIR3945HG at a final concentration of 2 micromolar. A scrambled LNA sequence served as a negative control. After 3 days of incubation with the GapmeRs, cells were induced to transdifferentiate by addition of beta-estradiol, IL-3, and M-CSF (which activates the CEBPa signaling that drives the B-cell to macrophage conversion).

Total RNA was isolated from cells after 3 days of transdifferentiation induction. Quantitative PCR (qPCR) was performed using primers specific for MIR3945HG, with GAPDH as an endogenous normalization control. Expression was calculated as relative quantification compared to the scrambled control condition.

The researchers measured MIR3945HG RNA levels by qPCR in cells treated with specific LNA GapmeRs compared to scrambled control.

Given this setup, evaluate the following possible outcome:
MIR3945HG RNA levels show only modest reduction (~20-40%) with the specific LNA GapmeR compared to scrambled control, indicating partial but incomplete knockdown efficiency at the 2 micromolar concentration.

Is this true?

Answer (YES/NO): NO